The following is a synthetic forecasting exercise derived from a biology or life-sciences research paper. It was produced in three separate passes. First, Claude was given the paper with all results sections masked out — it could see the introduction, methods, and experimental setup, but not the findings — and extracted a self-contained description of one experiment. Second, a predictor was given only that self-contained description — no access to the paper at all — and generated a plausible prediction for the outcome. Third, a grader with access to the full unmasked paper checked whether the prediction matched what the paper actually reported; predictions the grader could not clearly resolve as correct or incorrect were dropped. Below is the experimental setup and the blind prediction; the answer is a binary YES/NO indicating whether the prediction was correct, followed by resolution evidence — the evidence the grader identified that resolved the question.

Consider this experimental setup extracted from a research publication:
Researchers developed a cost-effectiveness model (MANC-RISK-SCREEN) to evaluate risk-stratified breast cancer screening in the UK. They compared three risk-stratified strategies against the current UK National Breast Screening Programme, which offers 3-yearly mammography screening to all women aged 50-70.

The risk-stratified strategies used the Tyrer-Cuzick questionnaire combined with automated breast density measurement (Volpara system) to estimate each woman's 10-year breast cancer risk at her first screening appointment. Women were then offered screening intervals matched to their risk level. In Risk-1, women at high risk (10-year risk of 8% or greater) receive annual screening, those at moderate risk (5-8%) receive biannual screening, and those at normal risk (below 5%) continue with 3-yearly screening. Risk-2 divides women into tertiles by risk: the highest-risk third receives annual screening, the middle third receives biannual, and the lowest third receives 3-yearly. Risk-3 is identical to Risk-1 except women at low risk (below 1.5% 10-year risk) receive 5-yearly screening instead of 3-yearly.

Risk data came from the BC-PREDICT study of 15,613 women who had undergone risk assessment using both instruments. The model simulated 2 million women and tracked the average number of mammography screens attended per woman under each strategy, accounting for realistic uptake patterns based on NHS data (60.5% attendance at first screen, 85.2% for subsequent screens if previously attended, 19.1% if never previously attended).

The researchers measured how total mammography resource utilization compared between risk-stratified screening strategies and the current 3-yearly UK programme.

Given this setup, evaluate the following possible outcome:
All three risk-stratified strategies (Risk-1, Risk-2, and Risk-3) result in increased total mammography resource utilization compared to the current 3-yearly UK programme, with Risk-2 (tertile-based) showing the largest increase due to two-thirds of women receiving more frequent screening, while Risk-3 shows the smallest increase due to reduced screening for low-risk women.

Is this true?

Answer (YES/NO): YES